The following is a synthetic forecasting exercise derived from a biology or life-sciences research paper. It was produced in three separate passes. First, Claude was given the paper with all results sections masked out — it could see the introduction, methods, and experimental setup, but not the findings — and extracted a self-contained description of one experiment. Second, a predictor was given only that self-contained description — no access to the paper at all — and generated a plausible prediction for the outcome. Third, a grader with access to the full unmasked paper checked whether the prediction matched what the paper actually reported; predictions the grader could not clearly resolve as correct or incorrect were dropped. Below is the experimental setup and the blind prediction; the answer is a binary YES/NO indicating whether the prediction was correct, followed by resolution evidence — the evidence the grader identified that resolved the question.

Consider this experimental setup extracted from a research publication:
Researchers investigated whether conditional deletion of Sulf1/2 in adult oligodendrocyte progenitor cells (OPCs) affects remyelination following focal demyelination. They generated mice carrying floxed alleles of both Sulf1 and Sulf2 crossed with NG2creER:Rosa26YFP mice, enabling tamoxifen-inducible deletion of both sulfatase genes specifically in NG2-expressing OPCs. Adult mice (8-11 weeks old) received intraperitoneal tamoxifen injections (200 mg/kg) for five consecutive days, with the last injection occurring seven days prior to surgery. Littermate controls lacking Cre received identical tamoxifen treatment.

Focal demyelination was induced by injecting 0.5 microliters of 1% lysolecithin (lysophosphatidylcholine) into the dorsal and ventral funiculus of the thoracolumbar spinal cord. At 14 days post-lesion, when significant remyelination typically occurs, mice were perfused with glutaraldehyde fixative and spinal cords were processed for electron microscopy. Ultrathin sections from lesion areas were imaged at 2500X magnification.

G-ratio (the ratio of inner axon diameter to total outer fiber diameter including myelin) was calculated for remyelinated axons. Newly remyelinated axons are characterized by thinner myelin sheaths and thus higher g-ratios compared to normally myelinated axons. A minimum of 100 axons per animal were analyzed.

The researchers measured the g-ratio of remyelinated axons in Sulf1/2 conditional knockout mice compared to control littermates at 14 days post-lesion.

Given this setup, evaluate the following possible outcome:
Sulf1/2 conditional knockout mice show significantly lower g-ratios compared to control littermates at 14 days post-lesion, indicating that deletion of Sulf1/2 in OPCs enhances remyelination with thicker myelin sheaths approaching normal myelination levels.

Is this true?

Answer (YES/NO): YES